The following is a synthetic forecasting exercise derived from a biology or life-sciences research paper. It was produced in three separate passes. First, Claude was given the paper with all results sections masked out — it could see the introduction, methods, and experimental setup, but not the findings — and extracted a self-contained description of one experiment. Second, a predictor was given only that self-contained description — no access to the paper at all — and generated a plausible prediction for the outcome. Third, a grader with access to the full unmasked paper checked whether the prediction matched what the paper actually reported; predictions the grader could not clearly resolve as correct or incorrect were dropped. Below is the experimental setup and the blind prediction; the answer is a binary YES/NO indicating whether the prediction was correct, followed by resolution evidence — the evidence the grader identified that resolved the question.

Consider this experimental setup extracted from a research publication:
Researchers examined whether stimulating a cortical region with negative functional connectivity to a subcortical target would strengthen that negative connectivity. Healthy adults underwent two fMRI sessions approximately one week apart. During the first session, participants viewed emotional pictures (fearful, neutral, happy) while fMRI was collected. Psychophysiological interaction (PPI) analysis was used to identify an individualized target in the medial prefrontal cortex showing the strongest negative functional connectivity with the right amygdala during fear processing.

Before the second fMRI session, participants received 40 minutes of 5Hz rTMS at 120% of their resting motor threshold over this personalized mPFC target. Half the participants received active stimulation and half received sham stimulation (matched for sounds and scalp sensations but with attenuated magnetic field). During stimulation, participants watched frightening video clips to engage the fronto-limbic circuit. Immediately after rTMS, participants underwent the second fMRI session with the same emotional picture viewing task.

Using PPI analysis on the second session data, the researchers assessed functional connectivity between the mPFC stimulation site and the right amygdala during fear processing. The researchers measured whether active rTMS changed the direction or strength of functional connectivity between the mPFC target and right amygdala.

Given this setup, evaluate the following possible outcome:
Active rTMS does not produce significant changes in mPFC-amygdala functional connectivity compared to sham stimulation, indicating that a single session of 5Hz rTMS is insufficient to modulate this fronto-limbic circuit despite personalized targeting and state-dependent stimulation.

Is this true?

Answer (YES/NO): NO